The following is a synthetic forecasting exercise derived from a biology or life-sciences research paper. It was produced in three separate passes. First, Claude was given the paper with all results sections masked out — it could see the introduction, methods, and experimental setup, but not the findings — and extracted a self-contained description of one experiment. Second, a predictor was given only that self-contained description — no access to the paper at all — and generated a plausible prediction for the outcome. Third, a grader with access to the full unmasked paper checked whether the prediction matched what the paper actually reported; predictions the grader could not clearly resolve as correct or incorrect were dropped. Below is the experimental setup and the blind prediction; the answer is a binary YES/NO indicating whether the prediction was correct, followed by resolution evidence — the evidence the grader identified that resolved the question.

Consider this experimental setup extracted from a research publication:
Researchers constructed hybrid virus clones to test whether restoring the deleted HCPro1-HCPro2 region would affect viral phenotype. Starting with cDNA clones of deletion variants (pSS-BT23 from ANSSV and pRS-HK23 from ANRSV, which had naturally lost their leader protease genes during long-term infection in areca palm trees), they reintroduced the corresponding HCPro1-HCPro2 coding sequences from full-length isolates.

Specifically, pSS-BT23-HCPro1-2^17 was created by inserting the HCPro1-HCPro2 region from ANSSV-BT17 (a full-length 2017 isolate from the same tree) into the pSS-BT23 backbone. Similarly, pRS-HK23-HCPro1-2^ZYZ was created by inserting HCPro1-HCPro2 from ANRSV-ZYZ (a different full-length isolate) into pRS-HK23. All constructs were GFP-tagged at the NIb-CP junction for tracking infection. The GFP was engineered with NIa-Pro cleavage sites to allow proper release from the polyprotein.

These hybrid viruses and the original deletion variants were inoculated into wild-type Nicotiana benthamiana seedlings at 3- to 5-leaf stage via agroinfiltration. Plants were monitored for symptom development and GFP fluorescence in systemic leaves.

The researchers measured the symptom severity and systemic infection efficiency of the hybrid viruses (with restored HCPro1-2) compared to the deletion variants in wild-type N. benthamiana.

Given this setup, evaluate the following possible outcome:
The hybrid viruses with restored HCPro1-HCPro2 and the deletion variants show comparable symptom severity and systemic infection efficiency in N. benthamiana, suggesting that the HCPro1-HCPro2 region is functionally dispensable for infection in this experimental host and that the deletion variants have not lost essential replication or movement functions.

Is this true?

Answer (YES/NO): NO